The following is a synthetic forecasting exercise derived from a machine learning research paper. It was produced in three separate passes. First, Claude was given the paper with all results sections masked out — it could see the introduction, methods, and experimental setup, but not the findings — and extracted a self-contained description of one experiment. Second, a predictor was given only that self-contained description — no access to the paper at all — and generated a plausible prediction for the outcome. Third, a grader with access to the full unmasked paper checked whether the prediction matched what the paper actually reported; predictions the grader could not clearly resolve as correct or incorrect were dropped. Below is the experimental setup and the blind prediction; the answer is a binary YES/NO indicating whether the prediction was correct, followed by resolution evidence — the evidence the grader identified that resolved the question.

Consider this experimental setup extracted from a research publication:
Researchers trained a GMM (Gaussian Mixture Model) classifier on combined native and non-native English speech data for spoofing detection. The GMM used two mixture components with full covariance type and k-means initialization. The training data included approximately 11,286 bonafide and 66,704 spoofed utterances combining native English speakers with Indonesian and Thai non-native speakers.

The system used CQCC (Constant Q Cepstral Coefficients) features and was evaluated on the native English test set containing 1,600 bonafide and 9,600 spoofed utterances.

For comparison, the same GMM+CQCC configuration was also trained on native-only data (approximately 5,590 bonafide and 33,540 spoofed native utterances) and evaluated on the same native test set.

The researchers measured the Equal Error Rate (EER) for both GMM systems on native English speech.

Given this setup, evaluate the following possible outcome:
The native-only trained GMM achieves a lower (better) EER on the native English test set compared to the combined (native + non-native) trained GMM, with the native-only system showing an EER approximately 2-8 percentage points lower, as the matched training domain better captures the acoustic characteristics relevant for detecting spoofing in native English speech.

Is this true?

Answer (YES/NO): NO